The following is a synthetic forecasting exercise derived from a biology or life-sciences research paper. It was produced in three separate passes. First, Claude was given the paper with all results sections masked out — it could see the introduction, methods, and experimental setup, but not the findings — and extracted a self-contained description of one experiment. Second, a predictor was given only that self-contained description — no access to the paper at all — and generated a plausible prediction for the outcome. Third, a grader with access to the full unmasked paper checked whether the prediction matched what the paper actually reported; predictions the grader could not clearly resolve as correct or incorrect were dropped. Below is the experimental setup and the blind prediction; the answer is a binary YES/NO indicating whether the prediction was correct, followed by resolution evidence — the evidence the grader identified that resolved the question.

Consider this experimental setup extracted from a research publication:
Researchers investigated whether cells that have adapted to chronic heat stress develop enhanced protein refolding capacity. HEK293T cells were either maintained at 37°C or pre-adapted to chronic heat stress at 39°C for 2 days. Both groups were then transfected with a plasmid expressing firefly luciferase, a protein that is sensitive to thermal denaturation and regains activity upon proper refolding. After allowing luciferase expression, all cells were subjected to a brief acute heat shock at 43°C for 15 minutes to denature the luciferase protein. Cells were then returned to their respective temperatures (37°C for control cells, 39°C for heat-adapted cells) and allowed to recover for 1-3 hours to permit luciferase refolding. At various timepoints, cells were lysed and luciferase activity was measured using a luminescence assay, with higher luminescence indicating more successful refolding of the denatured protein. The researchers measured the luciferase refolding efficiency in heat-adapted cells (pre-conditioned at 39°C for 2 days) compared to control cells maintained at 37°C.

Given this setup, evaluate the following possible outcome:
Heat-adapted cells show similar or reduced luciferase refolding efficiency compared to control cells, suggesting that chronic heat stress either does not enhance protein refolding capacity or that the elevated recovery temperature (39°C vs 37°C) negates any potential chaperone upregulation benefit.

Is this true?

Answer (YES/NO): NO